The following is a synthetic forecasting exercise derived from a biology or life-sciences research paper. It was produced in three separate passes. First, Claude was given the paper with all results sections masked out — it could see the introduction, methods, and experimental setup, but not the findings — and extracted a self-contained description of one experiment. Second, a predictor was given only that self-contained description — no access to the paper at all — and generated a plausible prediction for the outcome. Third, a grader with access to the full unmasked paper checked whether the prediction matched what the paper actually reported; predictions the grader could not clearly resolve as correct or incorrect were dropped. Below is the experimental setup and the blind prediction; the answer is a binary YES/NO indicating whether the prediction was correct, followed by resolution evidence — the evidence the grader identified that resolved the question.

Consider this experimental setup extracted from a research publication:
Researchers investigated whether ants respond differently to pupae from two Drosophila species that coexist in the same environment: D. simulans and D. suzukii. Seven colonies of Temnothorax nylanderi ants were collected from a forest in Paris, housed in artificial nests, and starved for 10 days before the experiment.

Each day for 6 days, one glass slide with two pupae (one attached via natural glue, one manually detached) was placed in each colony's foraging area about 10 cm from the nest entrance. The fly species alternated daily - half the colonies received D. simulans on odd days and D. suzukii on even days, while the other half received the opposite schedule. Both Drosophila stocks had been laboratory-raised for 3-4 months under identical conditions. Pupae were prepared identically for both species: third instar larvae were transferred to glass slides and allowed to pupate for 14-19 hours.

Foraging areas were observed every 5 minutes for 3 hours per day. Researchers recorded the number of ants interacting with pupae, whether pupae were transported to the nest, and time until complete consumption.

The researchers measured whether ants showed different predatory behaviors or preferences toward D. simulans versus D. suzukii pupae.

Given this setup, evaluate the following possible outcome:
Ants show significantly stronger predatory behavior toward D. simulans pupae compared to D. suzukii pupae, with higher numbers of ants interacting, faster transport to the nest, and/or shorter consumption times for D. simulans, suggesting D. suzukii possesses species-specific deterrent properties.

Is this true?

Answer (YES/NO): NO